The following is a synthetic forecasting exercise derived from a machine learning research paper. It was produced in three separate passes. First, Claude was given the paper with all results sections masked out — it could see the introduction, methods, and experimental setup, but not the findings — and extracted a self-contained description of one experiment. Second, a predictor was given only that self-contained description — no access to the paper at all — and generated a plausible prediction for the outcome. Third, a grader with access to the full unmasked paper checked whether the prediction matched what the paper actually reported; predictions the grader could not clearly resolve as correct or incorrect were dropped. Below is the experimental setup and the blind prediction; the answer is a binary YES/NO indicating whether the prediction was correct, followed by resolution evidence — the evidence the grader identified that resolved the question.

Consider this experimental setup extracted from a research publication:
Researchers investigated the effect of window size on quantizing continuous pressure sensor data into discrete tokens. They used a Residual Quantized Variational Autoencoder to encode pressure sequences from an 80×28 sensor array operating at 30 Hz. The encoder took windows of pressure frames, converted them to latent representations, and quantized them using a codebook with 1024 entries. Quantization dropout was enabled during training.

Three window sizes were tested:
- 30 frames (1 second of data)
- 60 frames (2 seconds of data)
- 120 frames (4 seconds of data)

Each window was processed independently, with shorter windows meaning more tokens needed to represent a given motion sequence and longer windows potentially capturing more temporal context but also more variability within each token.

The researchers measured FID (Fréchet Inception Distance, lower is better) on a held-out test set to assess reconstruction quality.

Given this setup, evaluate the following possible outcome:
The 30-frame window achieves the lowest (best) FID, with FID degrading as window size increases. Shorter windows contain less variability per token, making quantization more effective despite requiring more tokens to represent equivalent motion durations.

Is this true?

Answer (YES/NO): NO